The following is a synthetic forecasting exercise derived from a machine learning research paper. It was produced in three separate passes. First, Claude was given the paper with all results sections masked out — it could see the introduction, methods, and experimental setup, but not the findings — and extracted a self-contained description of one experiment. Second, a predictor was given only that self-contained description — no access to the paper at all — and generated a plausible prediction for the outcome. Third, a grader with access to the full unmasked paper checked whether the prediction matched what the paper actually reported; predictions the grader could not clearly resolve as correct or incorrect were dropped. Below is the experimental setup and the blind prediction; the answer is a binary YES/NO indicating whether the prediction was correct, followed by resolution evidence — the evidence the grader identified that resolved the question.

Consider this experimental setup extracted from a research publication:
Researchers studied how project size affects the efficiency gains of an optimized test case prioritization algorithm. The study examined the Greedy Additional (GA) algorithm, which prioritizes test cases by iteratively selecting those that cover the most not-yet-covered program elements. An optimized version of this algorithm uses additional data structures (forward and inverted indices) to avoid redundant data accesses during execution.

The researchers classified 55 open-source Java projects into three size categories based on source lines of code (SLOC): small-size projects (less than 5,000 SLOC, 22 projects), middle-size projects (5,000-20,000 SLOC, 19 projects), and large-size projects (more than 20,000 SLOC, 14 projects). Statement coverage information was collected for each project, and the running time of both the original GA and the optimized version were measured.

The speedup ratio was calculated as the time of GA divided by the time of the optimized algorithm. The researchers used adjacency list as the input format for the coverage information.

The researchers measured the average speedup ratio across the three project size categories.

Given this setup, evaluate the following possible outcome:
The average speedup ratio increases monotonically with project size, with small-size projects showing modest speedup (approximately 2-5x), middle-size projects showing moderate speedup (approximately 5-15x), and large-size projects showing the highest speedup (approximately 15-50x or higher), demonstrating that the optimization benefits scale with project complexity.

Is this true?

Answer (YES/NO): NO